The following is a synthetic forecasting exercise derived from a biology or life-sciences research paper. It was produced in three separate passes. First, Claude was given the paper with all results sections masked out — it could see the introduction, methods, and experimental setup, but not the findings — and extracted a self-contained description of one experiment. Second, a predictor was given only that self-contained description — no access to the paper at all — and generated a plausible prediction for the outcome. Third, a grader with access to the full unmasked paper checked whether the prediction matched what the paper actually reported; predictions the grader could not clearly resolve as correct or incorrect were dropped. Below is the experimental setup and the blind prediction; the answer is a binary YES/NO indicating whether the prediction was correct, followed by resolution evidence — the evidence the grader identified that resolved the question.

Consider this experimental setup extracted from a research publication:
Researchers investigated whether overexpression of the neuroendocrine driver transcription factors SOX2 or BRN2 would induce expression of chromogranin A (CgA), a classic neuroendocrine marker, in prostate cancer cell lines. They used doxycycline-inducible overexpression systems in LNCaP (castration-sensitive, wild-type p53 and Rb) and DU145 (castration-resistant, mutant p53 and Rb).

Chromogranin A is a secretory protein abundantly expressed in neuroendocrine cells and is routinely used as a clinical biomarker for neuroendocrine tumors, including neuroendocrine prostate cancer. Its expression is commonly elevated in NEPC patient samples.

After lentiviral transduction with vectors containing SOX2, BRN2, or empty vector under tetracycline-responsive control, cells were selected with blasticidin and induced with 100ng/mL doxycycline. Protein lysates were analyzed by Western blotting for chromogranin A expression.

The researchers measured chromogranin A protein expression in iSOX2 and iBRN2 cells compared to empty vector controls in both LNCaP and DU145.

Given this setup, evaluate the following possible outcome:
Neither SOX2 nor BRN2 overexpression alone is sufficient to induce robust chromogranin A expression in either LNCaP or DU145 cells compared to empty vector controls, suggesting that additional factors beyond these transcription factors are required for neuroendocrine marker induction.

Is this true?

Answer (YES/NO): YES